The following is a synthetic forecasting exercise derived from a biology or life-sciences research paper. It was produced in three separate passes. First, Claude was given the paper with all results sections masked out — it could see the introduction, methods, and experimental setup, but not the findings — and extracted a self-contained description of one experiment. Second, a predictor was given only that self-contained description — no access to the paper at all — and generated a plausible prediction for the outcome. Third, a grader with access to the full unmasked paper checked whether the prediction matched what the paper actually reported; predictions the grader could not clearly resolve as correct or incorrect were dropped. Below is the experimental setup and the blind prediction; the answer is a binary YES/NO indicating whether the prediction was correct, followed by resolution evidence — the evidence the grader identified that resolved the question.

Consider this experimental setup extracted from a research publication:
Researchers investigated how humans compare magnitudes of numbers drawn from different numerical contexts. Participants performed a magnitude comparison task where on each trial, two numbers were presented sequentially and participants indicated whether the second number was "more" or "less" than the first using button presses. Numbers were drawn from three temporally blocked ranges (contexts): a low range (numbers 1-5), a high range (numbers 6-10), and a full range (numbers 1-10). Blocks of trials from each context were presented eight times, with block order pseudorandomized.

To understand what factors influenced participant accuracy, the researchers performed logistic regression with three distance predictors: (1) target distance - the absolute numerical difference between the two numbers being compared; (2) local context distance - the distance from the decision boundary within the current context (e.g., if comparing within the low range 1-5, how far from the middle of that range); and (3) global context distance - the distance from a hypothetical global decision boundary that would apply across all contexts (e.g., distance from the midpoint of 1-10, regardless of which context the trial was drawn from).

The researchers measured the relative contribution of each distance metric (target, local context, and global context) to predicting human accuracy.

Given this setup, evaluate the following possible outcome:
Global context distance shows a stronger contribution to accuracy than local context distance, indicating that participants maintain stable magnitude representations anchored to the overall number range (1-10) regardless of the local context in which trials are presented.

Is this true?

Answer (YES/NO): NO